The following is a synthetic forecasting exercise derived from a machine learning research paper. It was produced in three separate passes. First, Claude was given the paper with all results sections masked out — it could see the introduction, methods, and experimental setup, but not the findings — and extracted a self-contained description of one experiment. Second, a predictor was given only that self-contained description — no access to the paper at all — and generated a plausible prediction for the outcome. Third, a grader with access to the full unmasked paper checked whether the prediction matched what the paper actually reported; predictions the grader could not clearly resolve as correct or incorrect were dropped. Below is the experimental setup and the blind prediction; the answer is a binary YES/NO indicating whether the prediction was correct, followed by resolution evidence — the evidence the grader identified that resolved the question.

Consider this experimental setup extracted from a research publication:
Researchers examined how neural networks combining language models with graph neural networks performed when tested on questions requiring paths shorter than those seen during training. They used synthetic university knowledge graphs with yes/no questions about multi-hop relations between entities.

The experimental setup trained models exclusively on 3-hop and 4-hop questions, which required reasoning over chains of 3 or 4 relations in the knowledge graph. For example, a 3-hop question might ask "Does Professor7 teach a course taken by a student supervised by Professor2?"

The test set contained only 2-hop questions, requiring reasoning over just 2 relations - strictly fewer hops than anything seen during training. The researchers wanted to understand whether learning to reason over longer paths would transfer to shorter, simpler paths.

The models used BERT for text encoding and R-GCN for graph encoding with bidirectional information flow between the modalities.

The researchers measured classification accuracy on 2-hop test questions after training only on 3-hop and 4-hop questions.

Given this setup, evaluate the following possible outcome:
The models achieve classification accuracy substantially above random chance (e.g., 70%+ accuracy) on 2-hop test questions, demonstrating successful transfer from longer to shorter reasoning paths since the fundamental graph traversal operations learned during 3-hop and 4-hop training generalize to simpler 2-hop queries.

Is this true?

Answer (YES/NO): NO